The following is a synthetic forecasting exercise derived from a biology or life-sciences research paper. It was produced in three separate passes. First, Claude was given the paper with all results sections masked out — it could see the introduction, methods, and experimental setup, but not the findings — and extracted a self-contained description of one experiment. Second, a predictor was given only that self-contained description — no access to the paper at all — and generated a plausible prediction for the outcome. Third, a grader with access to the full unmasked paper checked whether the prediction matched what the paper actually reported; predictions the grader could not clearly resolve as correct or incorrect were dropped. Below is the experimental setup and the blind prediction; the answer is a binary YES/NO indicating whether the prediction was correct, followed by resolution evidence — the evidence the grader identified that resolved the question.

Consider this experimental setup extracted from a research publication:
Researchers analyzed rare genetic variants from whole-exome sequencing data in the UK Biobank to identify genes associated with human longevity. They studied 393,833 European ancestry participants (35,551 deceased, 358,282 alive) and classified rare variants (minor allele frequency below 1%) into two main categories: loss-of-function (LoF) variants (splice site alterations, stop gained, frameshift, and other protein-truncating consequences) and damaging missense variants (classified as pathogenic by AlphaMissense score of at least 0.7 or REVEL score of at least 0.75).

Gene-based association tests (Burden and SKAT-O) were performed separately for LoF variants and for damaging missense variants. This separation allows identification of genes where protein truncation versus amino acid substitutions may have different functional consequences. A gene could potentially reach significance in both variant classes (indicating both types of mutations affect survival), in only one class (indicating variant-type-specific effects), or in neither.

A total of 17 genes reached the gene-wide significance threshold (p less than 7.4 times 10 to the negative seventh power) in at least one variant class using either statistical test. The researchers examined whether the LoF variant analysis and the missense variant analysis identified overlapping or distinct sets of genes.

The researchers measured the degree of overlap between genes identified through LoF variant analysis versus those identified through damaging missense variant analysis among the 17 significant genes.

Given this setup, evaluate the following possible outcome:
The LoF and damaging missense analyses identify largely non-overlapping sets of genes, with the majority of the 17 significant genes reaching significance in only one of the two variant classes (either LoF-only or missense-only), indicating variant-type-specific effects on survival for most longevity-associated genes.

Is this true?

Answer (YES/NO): YES